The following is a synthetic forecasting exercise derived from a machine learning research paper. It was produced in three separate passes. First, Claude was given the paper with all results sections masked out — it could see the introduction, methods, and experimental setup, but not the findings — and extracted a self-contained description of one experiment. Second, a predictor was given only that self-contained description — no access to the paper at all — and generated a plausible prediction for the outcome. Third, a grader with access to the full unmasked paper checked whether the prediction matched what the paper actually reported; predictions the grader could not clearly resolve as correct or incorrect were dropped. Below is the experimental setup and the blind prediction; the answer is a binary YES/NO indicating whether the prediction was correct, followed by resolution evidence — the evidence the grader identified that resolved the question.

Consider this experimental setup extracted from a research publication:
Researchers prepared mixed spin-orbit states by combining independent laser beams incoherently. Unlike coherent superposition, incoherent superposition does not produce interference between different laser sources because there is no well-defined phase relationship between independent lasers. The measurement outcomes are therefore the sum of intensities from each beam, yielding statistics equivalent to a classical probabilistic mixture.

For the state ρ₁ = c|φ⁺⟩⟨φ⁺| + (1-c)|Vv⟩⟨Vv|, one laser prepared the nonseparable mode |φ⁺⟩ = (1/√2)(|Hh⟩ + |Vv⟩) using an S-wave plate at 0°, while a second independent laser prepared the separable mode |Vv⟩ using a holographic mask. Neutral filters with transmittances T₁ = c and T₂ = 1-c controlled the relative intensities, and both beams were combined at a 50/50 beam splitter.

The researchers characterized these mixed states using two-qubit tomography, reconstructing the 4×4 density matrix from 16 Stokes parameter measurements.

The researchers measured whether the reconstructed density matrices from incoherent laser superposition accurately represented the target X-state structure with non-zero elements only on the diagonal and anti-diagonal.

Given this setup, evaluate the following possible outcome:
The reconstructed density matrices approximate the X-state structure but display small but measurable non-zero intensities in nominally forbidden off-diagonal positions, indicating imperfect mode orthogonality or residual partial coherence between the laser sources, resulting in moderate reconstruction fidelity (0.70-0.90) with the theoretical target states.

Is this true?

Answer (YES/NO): NO